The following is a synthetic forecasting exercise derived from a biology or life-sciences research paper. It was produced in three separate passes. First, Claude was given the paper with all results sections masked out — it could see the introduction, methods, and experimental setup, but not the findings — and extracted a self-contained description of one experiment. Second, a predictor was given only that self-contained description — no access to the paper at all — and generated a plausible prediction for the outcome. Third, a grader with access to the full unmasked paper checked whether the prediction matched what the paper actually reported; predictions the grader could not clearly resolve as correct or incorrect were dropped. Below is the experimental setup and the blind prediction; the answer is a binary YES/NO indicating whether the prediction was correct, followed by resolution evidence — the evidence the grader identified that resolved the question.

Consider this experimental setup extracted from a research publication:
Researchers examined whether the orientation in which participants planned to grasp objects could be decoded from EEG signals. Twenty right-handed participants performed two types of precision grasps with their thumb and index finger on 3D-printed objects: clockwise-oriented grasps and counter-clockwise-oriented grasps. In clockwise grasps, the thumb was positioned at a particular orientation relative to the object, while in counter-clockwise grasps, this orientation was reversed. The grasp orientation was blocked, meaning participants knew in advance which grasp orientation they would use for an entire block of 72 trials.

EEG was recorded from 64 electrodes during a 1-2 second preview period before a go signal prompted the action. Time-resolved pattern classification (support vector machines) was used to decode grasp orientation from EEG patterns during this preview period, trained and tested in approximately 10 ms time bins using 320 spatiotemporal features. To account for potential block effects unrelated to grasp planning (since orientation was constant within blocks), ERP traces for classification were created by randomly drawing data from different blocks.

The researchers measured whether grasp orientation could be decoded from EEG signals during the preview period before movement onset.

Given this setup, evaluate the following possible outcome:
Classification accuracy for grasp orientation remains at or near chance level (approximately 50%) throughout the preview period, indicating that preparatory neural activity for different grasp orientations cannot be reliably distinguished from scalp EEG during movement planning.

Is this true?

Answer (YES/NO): NO